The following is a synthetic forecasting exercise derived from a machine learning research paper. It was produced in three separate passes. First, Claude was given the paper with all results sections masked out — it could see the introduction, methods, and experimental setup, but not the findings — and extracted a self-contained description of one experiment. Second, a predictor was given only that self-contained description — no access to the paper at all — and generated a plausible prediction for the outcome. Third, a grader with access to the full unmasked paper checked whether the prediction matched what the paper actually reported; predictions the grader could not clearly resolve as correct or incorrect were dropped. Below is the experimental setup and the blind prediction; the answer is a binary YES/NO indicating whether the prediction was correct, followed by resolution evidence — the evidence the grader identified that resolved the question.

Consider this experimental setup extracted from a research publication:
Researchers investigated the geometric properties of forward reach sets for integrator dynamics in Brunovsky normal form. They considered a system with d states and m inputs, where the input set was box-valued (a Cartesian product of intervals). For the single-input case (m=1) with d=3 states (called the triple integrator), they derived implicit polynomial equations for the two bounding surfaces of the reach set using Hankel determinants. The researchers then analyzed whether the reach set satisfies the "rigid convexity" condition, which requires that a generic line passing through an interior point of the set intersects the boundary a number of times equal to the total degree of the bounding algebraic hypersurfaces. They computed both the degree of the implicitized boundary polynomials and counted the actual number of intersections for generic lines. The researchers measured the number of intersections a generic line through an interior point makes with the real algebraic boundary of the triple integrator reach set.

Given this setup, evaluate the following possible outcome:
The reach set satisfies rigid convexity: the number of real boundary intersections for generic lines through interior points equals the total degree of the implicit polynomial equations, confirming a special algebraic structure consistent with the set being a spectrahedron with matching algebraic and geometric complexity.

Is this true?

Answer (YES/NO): NO